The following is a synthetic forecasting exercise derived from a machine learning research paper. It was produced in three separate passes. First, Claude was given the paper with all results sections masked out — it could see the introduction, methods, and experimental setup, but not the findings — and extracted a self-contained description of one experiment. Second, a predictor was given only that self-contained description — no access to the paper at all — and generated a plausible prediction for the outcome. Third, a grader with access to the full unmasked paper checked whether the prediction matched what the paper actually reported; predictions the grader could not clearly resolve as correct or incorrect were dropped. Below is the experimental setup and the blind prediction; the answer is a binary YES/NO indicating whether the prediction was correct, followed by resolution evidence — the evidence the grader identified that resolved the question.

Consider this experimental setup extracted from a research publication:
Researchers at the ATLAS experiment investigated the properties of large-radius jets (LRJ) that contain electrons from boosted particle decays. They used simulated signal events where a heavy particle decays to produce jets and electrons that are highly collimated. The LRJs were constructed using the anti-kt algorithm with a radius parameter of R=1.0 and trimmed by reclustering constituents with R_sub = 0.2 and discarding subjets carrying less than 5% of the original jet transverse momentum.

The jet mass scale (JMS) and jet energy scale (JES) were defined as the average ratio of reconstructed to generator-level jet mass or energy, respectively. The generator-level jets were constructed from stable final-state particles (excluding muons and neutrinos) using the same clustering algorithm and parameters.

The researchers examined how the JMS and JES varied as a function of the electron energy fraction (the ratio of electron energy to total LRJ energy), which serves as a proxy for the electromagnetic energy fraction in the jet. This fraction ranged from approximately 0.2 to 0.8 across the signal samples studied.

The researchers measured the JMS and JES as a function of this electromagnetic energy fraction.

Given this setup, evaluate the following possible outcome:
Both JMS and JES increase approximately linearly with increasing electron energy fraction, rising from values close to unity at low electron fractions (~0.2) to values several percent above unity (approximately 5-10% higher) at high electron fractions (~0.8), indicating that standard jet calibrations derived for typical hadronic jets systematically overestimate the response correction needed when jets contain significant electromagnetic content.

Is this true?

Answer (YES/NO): NO